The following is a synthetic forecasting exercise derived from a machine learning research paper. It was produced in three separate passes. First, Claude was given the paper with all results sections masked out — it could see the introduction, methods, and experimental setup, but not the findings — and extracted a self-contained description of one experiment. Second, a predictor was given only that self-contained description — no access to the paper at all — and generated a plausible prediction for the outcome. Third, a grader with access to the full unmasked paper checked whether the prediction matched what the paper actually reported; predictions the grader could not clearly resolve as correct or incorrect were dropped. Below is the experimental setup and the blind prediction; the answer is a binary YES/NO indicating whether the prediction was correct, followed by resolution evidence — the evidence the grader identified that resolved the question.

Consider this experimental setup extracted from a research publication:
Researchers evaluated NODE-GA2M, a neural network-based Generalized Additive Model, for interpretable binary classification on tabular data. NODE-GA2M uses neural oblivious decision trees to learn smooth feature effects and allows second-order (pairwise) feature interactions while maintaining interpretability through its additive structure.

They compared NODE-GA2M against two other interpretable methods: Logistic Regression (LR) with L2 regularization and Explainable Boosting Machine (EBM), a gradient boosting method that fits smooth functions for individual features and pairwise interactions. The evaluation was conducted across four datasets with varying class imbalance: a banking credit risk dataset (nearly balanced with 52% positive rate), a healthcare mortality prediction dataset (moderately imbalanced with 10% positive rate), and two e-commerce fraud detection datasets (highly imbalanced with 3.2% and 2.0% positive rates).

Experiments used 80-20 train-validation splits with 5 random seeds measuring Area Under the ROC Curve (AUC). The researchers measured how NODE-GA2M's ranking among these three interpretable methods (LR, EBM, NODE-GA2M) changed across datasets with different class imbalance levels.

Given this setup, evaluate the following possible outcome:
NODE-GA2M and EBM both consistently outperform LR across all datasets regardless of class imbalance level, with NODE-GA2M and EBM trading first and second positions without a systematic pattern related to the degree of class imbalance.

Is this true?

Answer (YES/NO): NO